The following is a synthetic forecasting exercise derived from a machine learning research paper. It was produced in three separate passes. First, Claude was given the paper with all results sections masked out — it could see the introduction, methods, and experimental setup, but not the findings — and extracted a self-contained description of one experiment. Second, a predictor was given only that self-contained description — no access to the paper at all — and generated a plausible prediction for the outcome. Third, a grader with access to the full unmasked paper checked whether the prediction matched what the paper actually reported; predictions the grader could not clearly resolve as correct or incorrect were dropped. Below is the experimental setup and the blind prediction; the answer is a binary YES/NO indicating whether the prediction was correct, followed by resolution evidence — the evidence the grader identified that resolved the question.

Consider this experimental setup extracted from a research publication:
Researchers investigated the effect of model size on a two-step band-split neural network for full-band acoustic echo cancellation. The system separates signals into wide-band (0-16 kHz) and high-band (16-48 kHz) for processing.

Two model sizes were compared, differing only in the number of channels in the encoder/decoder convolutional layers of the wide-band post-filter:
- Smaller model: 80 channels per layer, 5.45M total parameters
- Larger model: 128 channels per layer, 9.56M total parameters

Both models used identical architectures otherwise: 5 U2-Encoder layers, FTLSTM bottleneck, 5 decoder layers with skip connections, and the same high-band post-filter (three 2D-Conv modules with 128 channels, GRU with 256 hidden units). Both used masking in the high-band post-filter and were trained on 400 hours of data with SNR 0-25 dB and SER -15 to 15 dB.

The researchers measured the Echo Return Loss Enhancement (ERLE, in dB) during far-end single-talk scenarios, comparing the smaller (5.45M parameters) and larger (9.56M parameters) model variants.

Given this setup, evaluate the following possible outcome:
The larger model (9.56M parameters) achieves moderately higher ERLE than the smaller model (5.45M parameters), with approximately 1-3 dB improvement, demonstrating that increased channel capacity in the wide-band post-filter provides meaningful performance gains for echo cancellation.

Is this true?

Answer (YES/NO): YES